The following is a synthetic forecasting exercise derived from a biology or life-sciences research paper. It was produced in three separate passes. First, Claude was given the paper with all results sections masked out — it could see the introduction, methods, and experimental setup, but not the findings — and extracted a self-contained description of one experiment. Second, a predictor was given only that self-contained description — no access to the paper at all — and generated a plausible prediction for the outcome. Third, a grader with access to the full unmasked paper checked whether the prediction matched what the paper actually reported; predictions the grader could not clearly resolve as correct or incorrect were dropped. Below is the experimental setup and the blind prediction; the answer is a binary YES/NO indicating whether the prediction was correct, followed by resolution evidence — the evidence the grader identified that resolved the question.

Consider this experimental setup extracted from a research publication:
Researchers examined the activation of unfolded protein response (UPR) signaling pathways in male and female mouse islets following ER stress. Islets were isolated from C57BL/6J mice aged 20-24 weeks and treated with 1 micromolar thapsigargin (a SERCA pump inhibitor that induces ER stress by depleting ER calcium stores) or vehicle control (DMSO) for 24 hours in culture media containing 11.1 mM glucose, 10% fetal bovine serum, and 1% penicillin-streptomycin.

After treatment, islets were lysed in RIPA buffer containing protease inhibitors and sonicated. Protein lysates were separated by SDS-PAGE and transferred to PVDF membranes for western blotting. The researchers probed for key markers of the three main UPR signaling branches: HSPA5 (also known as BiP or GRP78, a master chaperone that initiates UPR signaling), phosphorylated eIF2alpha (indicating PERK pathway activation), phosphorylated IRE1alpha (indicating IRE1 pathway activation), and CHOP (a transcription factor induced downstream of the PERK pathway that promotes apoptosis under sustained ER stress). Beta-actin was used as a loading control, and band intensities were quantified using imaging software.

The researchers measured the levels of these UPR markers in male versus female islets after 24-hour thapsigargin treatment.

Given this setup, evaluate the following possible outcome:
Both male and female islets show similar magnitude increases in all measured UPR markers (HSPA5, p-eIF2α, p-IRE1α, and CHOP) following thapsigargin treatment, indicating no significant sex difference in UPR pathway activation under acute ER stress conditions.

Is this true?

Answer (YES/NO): NO